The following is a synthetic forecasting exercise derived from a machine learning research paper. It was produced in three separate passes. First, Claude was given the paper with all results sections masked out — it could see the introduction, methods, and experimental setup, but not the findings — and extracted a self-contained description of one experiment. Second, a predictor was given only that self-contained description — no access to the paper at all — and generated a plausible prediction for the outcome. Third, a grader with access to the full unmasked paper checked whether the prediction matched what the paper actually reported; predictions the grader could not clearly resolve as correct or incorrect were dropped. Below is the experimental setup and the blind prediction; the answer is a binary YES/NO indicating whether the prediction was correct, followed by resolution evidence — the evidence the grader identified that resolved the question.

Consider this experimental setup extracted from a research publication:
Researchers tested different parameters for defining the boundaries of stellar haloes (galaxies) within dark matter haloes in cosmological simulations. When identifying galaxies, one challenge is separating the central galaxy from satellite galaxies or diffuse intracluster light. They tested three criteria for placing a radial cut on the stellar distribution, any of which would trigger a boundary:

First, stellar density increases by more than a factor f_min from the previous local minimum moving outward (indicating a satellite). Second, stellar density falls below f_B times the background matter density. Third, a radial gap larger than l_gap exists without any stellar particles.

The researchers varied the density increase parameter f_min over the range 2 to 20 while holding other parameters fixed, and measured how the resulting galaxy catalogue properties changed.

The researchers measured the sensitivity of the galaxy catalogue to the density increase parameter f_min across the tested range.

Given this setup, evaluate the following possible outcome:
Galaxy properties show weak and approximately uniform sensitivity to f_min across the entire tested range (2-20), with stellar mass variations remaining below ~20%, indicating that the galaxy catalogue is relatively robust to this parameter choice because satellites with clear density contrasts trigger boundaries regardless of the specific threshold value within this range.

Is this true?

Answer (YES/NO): NO